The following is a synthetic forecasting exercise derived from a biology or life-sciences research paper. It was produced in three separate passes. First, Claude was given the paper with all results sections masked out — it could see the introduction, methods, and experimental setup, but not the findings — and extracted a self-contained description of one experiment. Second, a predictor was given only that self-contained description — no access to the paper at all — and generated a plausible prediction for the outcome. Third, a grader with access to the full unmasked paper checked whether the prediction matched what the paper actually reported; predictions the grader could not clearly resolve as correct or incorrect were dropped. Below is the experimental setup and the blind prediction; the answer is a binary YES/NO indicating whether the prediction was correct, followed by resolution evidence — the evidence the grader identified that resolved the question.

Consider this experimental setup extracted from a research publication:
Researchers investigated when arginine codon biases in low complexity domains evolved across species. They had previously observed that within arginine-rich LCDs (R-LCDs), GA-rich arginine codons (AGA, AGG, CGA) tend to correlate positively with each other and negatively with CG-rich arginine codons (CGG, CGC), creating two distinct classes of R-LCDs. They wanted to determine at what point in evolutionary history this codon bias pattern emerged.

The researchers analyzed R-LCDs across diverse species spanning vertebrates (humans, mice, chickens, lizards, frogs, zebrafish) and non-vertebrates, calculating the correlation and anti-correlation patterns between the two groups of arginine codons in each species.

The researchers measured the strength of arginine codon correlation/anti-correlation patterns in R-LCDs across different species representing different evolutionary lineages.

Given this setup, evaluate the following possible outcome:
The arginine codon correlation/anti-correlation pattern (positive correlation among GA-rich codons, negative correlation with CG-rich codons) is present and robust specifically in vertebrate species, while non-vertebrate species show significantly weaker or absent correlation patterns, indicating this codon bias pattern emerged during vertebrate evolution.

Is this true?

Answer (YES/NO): NO